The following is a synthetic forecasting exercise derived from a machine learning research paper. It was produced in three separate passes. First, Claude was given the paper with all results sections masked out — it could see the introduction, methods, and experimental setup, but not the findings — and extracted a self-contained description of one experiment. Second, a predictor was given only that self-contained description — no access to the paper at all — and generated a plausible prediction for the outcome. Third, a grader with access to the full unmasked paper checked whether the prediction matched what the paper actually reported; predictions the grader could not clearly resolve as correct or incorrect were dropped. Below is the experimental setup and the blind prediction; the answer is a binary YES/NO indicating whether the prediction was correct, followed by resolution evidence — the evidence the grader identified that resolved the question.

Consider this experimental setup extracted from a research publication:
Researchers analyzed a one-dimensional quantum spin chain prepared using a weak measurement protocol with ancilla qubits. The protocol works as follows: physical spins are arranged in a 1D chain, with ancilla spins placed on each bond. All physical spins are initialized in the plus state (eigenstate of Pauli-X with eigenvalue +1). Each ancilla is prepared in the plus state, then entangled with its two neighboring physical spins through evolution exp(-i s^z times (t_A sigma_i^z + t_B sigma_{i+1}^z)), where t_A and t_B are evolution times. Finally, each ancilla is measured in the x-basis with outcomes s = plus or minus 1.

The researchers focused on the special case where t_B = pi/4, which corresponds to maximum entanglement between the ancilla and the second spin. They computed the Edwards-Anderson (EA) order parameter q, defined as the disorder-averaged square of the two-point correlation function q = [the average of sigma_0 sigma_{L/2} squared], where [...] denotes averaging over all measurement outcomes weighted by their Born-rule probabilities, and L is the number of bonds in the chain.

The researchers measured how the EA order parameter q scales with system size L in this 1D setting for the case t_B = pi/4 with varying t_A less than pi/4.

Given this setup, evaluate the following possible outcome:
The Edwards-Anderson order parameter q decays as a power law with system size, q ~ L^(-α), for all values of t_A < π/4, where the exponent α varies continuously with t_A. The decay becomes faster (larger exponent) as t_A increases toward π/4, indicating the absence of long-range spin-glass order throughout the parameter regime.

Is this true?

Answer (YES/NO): NO